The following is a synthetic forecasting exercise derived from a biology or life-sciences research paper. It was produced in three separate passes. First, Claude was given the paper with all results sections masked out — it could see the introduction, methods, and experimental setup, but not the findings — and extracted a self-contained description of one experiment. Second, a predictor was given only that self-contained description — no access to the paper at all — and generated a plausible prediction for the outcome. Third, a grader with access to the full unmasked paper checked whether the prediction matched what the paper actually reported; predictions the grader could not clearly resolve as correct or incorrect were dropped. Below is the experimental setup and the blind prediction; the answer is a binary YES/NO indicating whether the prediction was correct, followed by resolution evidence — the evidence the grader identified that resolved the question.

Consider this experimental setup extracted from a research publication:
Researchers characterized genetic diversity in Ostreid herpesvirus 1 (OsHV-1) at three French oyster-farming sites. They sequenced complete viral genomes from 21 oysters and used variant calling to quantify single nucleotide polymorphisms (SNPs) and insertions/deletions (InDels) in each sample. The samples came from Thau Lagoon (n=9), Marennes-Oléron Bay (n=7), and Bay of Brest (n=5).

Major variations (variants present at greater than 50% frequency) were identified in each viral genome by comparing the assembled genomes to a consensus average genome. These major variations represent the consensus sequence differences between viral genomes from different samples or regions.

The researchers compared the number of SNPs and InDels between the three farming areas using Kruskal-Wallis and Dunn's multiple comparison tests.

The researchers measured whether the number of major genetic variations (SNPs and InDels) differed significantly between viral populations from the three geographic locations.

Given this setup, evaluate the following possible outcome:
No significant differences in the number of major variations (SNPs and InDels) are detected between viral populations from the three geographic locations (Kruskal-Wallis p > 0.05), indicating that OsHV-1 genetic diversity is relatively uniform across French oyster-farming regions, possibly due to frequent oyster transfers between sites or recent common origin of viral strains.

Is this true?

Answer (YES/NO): NO